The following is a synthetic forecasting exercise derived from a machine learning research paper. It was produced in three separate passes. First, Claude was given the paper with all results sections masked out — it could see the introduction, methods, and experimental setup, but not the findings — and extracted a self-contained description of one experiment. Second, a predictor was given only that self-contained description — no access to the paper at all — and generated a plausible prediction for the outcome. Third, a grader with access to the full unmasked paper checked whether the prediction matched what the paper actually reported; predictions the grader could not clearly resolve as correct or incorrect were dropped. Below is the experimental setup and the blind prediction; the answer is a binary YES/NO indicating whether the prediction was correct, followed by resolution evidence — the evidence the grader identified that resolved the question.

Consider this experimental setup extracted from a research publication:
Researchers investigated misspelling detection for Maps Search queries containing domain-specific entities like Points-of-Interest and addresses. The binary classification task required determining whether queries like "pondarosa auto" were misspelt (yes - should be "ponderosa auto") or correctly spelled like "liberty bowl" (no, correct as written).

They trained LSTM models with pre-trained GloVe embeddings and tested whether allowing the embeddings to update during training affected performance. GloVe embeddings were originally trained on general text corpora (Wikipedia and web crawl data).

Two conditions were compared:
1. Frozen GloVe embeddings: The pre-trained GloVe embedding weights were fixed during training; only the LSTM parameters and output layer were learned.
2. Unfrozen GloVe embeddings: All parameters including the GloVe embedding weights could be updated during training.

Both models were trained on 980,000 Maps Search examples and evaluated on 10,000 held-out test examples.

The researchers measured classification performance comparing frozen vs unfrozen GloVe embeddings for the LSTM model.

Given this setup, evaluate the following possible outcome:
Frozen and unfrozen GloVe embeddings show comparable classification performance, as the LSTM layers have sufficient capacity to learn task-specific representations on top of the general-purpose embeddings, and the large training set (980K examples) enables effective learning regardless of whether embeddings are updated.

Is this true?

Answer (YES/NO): NO